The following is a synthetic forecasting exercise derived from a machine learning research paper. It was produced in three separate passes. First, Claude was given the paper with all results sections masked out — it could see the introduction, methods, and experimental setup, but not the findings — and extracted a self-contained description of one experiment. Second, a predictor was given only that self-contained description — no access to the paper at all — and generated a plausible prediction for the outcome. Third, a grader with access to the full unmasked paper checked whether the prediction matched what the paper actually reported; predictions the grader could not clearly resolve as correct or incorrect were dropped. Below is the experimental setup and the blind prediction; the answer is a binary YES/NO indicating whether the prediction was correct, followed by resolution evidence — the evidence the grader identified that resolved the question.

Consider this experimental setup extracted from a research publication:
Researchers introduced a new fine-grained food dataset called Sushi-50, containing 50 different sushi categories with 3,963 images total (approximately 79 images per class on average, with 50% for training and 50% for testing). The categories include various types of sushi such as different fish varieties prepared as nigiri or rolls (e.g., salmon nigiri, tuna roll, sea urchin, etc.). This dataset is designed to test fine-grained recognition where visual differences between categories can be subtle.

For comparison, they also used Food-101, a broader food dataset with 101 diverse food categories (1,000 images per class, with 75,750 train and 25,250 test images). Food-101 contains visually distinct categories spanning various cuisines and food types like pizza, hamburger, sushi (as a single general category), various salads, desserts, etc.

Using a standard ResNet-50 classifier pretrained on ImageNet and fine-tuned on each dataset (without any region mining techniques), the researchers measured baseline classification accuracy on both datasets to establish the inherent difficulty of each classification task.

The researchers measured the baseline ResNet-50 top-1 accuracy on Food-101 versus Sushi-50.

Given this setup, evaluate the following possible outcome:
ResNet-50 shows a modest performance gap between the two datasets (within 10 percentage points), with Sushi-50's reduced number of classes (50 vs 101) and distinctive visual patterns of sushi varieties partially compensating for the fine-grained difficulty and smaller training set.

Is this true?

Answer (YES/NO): NO